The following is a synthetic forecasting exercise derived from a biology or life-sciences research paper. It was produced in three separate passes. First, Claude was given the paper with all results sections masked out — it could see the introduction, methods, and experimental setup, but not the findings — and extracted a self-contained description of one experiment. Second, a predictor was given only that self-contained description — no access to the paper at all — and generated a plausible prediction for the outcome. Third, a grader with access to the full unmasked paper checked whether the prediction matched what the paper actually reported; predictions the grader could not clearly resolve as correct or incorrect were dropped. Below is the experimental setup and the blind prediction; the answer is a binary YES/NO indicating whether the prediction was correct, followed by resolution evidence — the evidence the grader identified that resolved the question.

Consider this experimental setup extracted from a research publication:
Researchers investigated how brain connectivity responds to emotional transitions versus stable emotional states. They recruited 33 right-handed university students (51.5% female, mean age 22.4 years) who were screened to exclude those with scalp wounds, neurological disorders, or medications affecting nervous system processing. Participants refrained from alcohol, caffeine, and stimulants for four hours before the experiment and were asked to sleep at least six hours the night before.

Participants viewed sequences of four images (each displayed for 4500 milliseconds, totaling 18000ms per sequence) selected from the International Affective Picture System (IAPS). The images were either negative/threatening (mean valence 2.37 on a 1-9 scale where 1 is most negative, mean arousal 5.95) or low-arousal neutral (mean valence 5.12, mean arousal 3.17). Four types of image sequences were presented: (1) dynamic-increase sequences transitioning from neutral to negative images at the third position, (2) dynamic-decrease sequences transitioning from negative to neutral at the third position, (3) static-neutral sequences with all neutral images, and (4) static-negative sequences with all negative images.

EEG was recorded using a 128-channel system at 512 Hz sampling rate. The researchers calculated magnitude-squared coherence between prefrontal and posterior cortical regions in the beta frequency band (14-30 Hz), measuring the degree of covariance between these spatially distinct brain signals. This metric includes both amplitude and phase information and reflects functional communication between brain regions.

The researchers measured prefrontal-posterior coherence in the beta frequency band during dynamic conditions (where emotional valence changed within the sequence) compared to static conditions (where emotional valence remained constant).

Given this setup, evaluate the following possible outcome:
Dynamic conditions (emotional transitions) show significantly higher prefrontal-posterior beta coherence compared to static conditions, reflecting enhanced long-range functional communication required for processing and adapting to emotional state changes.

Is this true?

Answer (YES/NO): NO